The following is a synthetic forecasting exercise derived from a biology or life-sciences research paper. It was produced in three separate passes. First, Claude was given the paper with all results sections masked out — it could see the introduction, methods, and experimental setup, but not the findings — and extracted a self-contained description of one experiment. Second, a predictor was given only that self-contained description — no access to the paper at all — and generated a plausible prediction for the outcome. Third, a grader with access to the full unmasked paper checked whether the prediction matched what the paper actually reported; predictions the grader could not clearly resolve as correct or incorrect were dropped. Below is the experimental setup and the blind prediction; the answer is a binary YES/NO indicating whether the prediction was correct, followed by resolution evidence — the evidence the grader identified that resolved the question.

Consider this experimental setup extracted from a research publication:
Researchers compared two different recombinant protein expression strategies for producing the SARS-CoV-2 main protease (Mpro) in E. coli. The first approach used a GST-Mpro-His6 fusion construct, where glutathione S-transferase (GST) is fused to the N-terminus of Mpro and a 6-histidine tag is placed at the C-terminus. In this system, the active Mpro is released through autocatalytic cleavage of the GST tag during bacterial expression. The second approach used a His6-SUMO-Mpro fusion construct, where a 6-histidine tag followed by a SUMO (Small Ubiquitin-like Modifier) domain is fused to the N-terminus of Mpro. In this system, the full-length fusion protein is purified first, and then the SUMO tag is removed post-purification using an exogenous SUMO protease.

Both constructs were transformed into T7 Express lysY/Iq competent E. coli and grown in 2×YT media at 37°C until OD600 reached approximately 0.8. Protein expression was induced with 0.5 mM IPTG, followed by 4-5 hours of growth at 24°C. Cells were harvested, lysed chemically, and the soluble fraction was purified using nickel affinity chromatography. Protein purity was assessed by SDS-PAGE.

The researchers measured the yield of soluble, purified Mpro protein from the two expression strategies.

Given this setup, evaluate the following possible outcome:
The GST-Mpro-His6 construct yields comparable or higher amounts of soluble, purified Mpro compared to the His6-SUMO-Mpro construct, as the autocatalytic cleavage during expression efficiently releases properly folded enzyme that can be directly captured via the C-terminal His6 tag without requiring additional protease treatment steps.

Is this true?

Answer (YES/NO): NO